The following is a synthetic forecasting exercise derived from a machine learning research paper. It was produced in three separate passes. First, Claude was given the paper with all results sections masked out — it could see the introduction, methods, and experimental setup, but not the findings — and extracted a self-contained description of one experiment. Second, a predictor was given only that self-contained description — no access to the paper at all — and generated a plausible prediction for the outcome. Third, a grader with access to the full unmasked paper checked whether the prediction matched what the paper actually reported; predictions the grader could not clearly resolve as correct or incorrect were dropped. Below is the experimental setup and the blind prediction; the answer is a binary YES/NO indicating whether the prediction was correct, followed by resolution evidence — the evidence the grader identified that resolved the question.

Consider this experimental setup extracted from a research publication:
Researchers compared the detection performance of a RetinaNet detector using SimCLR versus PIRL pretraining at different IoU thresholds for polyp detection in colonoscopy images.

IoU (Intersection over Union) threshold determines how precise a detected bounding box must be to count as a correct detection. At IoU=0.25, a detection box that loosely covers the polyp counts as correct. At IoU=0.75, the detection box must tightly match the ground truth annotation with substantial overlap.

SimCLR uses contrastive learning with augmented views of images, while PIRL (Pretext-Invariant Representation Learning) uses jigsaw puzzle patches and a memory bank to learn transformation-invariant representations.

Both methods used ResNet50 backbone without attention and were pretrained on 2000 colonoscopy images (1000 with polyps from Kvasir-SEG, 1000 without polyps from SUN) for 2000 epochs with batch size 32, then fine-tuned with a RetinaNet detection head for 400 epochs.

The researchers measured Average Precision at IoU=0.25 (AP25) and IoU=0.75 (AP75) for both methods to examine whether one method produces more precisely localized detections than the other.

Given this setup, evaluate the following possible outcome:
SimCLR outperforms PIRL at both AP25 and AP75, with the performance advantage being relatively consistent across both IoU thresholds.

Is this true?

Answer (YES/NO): NO